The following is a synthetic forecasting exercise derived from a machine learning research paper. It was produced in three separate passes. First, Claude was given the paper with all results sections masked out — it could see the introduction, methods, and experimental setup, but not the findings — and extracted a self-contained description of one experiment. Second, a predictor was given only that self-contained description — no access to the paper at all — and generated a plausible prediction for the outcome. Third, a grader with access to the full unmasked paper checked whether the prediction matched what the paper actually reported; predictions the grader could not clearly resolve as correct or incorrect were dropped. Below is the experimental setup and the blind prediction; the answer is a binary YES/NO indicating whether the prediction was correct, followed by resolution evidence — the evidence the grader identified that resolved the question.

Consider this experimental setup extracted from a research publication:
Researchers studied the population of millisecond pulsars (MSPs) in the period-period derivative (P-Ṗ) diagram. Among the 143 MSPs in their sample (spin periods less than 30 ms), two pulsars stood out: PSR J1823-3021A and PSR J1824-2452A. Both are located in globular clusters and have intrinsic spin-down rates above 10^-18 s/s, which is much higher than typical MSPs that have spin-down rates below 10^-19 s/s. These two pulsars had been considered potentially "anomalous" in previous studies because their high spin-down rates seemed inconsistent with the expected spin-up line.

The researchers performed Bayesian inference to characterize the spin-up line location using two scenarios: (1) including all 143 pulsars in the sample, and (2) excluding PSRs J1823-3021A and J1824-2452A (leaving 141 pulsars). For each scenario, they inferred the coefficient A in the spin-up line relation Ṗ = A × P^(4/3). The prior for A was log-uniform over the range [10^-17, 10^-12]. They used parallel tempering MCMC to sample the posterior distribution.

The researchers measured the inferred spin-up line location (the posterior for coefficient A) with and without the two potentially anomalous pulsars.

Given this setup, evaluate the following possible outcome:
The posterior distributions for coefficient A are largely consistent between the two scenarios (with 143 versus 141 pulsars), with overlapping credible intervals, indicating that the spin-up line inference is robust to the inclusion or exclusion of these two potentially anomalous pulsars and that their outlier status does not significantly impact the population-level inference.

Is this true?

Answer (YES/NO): NO